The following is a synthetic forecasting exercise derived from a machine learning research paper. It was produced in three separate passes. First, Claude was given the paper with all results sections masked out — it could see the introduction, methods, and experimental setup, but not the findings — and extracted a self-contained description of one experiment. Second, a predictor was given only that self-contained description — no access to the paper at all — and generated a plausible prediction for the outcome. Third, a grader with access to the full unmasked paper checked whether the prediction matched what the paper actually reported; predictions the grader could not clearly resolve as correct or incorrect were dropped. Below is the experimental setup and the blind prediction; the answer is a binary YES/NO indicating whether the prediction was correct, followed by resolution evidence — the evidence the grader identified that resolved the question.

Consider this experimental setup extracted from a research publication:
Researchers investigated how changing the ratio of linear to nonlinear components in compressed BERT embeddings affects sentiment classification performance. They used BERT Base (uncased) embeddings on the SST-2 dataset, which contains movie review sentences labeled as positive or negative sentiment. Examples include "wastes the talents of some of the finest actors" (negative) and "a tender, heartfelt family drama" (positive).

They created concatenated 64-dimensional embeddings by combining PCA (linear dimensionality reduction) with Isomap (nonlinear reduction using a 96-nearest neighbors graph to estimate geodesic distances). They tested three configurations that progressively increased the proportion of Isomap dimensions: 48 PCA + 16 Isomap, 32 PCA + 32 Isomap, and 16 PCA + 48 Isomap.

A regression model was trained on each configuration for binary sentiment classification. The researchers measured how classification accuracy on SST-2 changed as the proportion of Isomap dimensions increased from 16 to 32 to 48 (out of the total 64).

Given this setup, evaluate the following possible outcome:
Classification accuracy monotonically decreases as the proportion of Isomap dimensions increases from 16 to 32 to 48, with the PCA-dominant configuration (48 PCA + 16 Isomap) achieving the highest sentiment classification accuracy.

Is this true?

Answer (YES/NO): YES